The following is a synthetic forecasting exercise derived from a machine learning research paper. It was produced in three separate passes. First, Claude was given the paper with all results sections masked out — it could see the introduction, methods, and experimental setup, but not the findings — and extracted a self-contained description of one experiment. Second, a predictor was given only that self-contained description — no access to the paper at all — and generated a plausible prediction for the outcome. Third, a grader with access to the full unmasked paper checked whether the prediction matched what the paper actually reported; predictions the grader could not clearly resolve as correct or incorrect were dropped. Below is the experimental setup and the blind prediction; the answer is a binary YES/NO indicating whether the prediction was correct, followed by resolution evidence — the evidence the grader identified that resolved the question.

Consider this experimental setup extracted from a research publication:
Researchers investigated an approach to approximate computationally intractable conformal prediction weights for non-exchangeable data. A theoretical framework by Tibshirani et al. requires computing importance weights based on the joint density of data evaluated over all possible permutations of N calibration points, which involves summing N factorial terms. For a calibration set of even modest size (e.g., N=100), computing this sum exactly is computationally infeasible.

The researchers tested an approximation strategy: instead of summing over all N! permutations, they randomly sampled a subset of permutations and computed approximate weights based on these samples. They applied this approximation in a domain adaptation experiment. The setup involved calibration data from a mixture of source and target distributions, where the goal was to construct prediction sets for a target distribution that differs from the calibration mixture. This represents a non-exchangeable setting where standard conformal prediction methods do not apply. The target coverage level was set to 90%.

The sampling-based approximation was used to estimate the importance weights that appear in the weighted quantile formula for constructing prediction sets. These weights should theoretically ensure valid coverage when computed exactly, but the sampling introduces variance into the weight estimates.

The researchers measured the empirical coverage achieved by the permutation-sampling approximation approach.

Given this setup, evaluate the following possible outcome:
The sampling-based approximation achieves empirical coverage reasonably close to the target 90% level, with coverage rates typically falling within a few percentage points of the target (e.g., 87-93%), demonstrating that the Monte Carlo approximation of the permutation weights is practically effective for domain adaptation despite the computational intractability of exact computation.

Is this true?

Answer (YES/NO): NO